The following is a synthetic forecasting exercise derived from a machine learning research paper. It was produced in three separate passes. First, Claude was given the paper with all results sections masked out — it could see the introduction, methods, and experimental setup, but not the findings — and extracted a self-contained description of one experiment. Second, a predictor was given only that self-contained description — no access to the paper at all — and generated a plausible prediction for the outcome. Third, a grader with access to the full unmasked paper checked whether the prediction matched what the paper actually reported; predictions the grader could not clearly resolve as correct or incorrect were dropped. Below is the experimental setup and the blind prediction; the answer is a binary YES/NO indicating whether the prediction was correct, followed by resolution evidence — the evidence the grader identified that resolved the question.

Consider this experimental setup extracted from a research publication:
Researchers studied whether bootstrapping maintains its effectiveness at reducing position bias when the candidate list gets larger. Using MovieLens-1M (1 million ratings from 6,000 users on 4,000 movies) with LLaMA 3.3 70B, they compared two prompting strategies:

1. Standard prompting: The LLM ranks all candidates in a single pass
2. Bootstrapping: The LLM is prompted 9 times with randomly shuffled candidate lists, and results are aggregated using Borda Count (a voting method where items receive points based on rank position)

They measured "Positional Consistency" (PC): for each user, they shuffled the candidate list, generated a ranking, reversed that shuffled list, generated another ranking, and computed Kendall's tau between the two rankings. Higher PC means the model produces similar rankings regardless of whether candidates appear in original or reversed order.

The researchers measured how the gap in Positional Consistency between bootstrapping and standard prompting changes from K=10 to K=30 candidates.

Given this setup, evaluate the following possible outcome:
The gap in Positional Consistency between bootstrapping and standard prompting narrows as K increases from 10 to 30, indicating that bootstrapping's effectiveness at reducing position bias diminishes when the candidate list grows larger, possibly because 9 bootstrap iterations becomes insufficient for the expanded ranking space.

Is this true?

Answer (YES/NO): NO